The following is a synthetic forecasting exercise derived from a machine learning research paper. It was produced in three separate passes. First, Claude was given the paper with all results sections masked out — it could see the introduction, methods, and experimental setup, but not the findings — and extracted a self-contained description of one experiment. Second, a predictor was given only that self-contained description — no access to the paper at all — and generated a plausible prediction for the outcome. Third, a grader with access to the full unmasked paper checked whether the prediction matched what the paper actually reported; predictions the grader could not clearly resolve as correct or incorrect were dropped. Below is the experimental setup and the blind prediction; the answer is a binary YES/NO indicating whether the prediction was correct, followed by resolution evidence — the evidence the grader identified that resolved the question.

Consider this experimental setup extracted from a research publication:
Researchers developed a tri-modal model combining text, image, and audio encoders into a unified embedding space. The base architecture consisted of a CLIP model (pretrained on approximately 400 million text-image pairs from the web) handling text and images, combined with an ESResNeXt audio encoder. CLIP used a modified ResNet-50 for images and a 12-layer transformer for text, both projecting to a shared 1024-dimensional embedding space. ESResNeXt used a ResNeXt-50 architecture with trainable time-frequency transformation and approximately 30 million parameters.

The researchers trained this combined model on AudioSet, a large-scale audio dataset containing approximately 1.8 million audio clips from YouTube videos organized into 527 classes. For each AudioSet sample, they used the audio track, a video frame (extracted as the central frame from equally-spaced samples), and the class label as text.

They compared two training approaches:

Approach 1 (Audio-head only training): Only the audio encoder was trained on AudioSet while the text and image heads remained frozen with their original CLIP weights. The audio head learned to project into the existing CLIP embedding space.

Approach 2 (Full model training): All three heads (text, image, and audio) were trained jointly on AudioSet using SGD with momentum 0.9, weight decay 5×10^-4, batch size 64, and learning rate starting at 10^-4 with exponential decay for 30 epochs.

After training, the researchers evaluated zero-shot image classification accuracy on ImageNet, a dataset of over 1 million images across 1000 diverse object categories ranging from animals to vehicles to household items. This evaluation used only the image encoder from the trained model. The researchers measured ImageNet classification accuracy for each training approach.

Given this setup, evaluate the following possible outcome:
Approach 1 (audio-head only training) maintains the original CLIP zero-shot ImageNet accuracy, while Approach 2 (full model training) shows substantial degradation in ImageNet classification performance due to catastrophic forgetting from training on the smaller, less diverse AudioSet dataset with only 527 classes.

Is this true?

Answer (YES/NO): YES